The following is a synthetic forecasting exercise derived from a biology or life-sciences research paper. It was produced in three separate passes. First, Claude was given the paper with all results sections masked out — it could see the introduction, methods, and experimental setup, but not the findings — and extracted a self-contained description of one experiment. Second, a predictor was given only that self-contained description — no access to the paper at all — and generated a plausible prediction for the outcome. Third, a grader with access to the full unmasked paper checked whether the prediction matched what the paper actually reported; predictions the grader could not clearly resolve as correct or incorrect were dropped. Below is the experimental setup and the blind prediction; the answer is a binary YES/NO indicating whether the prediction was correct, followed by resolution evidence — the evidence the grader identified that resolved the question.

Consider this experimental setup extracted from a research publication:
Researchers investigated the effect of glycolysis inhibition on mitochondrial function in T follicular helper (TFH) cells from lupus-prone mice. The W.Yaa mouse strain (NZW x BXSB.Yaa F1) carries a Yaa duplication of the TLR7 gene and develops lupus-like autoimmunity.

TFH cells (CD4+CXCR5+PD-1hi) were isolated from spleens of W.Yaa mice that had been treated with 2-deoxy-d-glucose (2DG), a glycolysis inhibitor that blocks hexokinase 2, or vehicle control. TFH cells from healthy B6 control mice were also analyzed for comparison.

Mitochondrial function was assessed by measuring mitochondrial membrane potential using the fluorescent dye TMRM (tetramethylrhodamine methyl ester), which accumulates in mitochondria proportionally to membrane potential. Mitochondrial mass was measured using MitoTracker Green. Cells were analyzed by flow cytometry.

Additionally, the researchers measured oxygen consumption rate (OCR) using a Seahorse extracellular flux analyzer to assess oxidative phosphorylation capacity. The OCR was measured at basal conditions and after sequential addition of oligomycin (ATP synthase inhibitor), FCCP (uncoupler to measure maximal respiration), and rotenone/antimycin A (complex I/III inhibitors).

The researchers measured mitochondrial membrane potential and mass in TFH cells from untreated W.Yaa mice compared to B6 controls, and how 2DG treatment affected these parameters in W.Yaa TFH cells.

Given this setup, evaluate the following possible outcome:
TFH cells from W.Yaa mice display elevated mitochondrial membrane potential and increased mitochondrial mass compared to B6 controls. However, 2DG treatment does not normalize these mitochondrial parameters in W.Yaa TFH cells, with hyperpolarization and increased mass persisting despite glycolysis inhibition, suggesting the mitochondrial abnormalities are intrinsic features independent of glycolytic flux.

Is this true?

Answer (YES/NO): NO